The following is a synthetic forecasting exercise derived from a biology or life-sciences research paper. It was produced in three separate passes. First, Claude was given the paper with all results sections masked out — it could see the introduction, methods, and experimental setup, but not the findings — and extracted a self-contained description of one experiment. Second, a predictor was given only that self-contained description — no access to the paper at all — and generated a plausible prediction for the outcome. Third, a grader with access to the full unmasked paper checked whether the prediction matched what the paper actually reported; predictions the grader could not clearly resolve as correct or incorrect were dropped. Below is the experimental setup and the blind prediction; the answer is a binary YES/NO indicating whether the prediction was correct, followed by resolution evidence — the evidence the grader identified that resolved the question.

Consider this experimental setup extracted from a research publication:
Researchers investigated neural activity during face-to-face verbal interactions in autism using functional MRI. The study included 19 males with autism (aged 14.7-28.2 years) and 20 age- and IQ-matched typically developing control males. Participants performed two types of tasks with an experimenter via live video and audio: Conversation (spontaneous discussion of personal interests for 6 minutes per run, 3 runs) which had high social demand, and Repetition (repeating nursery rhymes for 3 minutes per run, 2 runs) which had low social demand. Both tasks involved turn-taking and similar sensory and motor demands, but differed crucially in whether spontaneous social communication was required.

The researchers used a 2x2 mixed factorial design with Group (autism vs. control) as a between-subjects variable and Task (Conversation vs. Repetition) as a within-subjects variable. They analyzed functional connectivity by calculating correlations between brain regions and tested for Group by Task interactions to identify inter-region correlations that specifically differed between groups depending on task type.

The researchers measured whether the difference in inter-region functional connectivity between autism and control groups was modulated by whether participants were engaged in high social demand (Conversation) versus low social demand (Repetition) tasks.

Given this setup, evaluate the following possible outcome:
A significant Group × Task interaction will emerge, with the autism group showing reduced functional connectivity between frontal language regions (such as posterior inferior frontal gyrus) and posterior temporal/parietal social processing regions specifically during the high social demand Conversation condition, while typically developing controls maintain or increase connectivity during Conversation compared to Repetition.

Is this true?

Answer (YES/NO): NO